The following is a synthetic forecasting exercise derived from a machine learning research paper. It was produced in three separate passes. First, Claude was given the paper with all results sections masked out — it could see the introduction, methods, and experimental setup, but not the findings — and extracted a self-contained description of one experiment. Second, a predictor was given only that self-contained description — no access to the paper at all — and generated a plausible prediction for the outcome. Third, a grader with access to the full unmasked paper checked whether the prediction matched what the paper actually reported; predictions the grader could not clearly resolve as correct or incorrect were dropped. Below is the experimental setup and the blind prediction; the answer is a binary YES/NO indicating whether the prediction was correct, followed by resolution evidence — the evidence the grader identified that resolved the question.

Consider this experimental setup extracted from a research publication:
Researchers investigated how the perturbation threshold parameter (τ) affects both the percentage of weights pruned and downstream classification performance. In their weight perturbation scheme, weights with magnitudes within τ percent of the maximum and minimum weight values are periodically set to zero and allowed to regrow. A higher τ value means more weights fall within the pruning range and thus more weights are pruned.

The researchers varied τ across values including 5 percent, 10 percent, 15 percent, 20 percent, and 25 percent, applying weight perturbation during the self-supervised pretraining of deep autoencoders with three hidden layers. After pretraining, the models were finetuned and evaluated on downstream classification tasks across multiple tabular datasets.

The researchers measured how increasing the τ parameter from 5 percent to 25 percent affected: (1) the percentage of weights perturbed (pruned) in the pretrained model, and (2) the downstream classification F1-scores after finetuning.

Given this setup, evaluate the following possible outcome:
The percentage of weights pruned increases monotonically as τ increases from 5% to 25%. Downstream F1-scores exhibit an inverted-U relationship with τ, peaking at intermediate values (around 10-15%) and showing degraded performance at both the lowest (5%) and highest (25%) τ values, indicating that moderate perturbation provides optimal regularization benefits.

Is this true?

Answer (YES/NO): NO